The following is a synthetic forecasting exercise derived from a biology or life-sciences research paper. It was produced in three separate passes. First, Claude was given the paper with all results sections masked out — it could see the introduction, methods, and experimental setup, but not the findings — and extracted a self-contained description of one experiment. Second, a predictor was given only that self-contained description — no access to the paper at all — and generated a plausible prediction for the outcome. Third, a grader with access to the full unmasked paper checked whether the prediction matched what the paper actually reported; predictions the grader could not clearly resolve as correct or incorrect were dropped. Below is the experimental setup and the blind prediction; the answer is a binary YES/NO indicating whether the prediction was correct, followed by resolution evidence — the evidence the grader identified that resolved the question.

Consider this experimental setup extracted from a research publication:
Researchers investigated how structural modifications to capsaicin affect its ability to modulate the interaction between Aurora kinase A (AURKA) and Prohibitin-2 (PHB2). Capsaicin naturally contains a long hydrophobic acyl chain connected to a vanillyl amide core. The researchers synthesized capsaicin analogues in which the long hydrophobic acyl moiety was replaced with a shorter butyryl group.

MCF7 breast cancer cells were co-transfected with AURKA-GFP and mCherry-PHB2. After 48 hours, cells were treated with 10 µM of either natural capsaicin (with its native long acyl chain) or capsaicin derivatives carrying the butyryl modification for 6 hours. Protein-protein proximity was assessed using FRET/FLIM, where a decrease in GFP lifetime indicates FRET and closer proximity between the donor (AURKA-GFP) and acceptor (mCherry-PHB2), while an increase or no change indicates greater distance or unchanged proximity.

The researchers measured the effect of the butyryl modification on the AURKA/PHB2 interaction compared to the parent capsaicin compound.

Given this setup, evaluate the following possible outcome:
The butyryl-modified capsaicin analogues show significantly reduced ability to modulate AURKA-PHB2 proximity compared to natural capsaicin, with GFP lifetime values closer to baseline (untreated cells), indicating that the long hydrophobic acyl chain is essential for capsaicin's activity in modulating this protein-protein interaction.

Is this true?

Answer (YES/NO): NO